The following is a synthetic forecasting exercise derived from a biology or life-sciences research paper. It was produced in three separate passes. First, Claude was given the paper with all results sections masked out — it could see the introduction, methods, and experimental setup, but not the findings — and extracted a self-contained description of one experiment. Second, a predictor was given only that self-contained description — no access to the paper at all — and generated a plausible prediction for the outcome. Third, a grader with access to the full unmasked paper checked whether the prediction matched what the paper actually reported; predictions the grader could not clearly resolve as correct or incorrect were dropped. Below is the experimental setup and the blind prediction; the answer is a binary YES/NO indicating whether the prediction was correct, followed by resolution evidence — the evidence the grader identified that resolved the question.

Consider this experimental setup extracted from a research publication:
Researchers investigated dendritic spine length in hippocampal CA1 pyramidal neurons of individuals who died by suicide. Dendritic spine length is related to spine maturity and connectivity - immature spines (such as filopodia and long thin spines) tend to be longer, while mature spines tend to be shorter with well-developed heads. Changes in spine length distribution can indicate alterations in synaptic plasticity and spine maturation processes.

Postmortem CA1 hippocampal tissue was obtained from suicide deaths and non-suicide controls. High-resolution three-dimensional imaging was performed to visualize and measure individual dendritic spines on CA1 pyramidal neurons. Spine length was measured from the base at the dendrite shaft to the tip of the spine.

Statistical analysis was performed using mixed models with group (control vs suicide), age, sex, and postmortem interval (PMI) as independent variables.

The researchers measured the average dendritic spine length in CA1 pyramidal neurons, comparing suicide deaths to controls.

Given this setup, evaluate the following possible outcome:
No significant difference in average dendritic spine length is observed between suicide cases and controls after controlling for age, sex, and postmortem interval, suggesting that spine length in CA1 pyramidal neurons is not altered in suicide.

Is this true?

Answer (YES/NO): YES